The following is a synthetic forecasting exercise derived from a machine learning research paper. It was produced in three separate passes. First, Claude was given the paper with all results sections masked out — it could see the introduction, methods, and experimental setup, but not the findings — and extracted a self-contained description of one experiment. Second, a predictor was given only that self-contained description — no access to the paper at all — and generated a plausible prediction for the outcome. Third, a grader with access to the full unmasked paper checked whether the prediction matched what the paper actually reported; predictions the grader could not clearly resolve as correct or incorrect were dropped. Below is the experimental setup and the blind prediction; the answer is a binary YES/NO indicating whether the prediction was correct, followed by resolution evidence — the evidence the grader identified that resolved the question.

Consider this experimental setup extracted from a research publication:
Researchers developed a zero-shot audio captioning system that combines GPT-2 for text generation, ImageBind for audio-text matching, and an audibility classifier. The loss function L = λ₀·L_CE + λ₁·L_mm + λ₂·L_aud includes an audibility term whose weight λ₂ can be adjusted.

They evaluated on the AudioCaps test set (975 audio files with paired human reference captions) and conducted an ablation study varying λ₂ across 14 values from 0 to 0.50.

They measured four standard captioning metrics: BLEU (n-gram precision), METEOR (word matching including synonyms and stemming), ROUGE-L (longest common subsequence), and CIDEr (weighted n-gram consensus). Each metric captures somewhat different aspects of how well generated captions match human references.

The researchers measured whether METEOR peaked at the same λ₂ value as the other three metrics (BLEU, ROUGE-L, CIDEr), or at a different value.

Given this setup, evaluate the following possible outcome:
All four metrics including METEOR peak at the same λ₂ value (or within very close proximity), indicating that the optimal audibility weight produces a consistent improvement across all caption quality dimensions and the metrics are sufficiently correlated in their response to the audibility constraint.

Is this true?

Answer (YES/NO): NO